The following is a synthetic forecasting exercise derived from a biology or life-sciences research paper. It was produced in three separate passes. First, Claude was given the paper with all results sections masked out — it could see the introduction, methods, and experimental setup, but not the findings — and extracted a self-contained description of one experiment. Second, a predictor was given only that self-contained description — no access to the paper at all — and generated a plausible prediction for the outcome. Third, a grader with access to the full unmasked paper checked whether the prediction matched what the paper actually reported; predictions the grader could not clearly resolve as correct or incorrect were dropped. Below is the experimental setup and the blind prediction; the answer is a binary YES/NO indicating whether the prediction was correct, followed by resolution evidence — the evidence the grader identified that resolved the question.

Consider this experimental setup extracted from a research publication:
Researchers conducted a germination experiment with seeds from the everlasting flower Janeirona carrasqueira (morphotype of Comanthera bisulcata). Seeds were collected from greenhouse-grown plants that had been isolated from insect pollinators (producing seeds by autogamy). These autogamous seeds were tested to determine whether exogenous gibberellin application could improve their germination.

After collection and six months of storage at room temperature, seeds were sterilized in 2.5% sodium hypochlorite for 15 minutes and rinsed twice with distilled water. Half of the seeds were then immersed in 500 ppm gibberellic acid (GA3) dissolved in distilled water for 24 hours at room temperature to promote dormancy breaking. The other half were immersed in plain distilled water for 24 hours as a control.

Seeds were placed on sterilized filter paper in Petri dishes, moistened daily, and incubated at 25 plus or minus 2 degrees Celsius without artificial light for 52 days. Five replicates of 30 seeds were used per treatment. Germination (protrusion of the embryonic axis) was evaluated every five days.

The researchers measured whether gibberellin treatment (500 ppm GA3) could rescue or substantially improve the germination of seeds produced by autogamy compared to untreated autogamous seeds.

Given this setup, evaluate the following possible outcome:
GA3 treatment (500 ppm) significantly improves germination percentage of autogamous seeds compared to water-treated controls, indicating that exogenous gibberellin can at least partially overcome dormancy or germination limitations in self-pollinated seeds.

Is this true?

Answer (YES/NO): NO